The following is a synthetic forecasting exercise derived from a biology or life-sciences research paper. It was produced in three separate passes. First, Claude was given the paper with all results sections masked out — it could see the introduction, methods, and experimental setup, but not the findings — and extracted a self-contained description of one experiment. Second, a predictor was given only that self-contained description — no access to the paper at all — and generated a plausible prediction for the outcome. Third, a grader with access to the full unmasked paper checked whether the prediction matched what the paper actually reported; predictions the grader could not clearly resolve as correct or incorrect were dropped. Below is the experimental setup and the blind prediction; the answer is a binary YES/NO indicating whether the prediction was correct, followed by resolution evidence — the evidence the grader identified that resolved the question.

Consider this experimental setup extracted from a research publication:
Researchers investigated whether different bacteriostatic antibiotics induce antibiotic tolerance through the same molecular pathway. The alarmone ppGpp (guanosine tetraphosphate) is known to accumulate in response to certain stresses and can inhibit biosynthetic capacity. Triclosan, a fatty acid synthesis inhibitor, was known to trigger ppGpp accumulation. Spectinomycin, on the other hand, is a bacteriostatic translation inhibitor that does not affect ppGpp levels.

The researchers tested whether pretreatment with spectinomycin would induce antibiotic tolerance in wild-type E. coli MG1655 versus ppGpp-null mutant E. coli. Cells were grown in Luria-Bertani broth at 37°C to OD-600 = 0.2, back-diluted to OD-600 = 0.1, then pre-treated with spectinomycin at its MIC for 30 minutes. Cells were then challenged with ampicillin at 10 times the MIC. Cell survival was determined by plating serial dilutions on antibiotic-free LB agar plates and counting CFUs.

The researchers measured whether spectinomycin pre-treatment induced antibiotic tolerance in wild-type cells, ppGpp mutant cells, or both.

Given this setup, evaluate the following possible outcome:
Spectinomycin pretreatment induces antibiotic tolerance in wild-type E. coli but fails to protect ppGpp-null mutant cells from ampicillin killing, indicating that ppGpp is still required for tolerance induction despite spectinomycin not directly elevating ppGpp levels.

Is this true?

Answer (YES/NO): NO